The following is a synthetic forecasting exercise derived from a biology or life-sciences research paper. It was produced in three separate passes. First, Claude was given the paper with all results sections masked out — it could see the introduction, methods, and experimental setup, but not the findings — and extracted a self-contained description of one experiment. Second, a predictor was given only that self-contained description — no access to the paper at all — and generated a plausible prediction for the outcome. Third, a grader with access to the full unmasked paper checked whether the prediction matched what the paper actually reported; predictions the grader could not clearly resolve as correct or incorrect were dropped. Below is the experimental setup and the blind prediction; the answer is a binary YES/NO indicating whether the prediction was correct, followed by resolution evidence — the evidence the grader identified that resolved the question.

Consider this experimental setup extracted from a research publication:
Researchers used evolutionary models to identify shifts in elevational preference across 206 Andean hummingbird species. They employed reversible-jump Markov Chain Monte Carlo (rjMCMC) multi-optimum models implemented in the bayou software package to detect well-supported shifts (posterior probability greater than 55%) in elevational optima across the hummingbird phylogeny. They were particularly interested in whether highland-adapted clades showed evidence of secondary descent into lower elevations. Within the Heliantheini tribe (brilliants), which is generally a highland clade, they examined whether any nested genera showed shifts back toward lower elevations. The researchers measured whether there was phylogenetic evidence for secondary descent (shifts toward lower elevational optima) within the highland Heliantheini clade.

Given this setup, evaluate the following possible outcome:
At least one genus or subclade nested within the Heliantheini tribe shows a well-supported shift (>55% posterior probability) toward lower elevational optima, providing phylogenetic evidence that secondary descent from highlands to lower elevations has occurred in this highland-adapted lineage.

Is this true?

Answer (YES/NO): YES